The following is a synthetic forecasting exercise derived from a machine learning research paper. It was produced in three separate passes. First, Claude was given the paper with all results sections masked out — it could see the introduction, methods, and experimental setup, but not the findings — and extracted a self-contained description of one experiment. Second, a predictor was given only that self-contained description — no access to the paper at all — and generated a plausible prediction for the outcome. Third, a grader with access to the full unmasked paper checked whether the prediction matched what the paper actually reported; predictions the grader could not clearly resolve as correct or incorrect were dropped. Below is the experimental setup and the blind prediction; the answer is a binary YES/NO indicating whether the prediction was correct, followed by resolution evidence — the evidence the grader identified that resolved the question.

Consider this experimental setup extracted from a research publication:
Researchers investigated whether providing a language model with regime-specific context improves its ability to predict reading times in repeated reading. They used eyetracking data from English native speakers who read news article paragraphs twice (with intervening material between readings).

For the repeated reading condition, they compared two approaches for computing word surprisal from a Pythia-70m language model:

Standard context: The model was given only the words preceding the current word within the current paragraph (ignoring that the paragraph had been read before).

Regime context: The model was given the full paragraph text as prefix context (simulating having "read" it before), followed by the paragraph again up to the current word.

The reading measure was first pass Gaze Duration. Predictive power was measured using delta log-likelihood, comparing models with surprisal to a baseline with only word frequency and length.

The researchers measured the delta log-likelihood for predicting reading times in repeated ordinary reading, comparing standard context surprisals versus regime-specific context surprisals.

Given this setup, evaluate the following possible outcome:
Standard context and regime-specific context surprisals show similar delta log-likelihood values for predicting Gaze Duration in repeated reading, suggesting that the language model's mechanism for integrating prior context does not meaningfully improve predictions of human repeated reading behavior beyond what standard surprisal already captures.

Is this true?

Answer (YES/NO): NO